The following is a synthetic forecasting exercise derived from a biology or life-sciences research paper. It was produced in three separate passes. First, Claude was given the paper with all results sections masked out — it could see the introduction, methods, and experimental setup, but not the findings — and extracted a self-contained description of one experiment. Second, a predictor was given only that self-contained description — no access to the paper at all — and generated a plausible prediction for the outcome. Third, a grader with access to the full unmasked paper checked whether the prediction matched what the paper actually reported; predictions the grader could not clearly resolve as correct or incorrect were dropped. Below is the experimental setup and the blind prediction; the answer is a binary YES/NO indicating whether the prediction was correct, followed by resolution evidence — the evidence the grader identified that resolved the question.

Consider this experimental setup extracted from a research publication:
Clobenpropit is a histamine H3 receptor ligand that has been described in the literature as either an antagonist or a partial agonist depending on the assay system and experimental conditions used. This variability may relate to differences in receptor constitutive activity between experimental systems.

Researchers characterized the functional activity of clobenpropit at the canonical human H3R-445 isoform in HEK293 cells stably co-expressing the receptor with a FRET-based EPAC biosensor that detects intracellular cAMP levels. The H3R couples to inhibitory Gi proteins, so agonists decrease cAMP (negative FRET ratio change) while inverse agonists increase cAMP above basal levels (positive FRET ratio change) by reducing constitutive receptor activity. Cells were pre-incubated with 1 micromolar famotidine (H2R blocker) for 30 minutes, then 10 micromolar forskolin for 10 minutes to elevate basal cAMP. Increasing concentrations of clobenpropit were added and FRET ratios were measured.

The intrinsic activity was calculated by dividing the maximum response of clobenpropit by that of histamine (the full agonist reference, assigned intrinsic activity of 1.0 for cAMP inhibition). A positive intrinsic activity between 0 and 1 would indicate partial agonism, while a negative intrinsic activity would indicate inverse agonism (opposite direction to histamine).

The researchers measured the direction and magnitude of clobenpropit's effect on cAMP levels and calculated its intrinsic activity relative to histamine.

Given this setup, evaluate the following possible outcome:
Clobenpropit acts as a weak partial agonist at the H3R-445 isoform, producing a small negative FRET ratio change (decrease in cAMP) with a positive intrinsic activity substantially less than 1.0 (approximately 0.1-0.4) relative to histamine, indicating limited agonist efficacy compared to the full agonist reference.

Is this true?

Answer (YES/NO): NO